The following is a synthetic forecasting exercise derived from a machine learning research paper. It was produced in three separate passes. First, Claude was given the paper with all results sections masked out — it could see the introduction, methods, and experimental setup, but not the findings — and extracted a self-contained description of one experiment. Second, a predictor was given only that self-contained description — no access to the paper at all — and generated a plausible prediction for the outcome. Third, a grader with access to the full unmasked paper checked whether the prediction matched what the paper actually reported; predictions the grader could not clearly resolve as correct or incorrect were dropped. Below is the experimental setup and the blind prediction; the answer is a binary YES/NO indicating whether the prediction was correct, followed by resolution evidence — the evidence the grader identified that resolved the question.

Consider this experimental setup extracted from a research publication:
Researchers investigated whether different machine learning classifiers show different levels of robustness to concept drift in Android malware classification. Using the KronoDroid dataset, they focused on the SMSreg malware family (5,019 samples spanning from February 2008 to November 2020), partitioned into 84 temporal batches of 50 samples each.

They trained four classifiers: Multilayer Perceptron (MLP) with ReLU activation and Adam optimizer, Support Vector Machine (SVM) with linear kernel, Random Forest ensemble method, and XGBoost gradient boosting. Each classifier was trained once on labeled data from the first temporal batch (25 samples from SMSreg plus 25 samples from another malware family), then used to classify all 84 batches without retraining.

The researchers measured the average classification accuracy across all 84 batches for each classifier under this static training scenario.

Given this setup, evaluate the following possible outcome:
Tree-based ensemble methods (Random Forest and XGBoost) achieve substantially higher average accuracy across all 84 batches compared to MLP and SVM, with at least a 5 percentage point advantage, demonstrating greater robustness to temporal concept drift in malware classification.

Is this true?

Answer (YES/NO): NO